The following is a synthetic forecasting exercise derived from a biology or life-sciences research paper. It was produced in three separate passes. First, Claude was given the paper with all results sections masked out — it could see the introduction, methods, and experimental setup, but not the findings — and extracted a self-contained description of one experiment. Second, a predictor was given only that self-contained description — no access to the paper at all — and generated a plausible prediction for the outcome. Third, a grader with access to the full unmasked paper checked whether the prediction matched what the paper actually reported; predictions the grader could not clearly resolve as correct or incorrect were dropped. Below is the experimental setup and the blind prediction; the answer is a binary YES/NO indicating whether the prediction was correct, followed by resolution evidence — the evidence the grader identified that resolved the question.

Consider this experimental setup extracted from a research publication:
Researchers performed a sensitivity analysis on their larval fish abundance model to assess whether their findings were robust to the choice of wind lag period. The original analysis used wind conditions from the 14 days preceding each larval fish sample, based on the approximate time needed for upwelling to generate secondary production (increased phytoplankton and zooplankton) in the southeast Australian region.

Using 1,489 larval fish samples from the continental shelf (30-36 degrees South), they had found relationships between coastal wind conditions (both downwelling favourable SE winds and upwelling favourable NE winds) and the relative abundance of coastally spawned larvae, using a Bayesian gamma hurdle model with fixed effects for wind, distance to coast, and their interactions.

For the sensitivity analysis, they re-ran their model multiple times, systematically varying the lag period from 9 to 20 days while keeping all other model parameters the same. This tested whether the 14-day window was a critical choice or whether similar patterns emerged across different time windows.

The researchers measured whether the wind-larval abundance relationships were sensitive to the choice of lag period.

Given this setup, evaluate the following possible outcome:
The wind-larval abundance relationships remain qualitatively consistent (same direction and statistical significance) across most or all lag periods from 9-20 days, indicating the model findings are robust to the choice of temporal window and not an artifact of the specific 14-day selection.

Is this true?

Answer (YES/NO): YES